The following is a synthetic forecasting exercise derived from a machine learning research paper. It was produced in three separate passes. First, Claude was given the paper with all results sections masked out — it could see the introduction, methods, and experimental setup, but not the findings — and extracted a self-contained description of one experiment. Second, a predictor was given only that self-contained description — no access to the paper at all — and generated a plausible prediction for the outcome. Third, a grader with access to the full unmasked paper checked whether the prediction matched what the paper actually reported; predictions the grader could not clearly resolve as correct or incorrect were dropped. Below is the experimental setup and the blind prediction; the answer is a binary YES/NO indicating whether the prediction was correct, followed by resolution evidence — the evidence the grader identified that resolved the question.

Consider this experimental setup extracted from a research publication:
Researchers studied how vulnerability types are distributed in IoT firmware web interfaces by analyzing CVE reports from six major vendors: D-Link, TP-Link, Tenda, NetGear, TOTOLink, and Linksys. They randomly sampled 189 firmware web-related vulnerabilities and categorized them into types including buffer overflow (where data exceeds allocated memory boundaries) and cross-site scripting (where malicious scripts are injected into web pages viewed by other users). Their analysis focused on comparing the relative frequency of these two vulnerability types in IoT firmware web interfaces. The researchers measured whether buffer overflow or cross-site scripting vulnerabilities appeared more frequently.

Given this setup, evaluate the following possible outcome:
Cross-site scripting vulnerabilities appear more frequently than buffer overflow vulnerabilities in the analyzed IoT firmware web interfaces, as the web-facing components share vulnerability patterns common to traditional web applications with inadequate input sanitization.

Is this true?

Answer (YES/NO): NO